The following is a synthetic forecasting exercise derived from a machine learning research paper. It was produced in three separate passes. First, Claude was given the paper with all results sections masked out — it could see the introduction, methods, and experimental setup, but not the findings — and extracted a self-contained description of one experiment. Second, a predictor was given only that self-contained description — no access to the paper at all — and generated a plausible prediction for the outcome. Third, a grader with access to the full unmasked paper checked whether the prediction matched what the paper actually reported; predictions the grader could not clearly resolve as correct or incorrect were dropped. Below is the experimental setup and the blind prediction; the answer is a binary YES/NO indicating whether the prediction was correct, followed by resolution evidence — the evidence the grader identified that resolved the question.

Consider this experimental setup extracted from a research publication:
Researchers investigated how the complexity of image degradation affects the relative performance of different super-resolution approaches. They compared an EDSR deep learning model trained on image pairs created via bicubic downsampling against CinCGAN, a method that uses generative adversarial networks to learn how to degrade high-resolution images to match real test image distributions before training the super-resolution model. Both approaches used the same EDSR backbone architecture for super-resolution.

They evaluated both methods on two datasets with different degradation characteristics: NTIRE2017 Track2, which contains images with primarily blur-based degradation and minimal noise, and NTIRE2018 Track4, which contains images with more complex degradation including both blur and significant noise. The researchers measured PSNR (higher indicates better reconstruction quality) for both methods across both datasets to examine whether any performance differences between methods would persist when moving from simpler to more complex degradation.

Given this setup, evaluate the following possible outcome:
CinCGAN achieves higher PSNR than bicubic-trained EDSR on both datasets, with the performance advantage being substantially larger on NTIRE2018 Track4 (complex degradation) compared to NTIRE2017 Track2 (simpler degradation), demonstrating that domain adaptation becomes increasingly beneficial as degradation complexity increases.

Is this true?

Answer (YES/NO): NO